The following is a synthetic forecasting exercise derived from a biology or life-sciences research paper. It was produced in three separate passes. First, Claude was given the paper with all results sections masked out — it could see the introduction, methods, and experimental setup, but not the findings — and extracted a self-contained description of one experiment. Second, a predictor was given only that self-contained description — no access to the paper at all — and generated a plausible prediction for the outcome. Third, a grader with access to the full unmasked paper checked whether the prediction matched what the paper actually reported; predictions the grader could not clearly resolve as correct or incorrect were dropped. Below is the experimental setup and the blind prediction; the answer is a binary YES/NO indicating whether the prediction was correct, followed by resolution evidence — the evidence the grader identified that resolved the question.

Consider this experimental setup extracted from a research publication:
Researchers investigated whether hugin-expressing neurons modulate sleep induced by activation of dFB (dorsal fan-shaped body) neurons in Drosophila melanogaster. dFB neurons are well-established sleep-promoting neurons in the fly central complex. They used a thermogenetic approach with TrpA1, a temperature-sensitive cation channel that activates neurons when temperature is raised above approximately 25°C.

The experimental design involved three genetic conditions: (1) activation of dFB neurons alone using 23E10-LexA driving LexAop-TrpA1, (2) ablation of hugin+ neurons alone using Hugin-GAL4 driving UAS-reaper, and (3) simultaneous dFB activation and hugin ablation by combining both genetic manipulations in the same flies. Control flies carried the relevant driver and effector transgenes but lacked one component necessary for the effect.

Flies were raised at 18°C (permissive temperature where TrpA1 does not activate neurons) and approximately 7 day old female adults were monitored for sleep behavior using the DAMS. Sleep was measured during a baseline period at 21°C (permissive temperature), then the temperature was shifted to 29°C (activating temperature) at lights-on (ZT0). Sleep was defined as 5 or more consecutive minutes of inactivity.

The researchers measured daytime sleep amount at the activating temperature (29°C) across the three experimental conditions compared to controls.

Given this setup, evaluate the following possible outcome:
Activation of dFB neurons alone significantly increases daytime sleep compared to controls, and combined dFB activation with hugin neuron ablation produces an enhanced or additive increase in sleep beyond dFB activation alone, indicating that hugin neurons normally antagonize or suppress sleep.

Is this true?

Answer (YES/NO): YES